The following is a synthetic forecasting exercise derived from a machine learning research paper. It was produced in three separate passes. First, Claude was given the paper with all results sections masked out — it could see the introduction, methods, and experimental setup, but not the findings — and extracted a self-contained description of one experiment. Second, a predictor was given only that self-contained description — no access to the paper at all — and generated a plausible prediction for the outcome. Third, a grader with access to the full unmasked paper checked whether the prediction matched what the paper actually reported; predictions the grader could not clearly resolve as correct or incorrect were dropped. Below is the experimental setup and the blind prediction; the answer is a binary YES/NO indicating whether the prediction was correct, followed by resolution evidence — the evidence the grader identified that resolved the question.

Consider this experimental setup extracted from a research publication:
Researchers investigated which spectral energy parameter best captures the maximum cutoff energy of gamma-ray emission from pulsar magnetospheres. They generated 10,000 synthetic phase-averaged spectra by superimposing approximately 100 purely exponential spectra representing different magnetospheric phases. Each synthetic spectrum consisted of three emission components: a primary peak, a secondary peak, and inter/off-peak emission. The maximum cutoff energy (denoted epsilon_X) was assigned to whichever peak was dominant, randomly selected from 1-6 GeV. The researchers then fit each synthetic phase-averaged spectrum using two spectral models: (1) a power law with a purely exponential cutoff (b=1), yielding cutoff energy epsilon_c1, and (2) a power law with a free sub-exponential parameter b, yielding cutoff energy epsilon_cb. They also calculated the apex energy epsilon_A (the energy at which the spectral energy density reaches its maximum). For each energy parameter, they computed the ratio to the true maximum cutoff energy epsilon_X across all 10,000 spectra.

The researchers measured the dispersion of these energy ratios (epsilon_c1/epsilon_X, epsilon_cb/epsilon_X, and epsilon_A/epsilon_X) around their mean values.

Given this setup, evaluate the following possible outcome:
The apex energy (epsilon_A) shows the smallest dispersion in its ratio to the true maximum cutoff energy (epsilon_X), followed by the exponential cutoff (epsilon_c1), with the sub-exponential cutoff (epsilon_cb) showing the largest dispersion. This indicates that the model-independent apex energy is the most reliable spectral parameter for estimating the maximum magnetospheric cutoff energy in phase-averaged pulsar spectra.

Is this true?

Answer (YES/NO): NO